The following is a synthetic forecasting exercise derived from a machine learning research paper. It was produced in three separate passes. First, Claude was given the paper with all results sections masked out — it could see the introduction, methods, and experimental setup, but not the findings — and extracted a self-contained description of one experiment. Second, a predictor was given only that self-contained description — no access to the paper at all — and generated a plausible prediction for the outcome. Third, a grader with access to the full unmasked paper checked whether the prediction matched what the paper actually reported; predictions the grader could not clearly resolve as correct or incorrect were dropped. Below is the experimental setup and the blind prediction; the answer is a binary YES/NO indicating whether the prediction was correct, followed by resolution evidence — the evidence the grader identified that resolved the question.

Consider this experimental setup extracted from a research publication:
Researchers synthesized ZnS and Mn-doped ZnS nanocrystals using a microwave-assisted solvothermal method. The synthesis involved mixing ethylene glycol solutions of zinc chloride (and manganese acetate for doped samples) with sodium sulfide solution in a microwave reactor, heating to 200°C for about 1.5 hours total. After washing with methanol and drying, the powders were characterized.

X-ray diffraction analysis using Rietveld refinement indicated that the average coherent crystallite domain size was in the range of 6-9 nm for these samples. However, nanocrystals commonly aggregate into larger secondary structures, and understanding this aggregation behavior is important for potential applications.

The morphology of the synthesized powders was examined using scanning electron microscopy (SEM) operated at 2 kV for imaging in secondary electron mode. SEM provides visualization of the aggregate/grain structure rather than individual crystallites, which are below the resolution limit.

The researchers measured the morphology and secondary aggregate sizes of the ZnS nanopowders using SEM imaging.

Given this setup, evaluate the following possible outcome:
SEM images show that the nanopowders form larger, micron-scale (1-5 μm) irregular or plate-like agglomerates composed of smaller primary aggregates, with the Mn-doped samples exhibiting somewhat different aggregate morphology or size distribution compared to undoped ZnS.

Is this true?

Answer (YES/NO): NO